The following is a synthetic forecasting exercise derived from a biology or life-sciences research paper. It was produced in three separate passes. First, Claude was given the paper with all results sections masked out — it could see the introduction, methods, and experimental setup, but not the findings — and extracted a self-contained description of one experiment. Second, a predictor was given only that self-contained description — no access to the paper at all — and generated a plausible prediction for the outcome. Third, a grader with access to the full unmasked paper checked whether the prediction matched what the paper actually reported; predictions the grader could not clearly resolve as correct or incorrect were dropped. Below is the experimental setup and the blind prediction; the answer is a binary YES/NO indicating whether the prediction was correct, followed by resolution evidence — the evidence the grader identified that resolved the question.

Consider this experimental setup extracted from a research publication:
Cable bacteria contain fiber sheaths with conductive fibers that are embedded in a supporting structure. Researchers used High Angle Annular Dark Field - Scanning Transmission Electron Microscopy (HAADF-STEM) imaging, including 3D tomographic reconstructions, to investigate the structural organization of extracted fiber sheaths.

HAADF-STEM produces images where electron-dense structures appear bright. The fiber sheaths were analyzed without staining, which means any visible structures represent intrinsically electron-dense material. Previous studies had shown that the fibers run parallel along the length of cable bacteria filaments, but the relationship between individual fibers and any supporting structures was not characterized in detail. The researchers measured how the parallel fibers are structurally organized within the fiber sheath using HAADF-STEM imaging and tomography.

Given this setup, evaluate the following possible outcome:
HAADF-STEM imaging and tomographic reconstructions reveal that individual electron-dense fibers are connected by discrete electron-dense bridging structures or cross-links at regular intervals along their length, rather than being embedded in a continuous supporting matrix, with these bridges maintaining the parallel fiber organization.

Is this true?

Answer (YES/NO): NO